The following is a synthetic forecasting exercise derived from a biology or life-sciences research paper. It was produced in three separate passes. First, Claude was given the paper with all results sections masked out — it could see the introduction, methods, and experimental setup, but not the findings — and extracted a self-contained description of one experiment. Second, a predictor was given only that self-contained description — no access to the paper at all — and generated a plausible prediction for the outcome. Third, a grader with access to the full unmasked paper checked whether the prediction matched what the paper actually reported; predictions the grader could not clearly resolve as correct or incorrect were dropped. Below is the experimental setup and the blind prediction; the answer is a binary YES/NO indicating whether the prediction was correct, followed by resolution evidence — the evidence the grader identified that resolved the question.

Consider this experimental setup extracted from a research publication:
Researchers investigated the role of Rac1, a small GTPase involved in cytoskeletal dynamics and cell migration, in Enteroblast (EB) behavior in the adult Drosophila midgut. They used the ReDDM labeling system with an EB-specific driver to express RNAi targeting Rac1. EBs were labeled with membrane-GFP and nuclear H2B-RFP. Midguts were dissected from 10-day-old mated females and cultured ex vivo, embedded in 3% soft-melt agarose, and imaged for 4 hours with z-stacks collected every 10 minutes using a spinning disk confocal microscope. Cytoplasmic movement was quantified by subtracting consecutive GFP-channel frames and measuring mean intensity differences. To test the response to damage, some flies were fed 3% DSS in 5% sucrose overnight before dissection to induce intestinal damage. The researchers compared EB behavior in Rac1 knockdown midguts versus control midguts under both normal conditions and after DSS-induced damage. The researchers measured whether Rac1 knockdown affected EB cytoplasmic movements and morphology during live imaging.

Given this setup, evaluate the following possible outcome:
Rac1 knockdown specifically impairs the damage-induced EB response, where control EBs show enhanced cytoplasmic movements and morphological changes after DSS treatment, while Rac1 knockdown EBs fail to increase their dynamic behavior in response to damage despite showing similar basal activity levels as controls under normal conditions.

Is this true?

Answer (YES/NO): YES